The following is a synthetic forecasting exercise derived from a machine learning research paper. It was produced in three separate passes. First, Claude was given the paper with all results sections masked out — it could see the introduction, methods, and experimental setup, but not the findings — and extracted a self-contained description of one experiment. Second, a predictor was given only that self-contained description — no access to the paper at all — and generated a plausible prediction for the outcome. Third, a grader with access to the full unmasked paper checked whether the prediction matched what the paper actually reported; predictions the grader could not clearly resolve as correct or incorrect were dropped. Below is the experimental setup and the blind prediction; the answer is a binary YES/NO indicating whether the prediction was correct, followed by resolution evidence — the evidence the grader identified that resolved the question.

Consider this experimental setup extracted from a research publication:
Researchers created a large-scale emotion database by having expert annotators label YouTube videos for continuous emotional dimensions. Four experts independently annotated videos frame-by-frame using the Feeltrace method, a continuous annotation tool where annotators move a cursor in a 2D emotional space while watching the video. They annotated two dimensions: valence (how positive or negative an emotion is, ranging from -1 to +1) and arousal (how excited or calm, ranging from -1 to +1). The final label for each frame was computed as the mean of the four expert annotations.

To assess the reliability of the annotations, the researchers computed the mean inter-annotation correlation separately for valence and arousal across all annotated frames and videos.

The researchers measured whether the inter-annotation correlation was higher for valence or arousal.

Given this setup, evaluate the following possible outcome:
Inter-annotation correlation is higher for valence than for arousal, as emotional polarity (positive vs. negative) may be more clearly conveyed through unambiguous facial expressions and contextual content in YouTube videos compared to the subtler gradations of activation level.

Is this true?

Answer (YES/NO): YES